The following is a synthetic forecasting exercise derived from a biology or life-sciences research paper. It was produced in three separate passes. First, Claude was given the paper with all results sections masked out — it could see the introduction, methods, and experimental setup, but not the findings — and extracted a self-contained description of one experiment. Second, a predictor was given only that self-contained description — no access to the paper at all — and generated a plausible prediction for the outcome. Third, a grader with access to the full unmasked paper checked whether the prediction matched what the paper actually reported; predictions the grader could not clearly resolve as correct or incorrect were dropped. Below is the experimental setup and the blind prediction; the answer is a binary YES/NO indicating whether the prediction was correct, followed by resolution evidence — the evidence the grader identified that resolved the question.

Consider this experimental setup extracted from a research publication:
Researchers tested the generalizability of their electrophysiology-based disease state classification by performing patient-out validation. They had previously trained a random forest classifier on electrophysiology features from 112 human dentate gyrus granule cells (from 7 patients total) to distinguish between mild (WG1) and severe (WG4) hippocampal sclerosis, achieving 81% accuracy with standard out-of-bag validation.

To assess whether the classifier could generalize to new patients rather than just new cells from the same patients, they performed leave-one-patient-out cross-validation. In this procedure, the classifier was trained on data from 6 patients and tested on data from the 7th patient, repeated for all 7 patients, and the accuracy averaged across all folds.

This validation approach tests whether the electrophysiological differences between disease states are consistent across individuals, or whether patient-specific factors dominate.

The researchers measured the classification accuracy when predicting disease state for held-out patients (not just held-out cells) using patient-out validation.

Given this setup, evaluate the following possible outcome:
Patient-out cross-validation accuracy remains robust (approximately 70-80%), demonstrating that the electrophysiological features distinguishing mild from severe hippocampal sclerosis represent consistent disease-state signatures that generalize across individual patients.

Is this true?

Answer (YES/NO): YES